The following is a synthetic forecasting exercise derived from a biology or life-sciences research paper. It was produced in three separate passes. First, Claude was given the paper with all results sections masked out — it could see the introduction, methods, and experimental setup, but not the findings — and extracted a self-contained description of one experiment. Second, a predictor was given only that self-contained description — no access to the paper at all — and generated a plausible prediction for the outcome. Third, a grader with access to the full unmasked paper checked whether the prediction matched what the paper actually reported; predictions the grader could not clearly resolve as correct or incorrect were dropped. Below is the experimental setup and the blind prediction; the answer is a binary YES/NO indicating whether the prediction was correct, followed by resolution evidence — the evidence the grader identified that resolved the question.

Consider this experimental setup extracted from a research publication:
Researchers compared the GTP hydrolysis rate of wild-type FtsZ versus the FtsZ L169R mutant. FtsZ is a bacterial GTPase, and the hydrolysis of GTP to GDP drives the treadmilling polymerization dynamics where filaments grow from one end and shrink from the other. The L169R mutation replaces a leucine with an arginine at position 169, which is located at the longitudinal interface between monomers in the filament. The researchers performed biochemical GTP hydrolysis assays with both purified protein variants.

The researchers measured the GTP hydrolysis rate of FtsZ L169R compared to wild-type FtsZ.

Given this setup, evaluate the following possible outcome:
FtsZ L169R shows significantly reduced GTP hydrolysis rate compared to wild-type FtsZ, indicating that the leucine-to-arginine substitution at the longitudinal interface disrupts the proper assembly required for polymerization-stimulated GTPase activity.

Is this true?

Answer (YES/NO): NO